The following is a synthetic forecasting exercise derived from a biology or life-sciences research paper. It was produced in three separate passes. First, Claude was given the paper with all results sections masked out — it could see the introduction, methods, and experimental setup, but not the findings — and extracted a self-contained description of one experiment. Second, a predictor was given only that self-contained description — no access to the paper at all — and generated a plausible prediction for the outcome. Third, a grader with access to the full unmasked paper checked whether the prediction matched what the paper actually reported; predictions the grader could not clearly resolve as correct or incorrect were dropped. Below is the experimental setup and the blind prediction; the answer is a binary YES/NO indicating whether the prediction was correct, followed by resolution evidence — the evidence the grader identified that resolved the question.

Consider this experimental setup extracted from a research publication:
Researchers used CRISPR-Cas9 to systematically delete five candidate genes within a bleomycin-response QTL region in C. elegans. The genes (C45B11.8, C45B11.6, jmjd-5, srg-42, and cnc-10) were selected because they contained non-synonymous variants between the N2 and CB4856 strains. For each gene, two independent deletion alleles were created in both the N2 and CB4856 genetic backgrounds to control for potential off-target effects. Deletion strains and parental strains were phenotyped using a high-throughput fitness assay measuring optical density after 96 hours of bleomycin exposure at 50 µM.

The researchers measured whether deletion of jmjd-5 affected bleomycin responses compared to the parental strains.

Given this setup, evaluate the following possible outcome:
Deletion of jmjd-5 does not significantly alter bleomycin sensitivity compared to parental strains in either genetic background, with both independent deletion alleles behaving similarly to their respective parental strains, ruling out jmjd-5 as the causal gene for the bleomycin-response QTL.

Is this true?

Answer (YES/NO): NO